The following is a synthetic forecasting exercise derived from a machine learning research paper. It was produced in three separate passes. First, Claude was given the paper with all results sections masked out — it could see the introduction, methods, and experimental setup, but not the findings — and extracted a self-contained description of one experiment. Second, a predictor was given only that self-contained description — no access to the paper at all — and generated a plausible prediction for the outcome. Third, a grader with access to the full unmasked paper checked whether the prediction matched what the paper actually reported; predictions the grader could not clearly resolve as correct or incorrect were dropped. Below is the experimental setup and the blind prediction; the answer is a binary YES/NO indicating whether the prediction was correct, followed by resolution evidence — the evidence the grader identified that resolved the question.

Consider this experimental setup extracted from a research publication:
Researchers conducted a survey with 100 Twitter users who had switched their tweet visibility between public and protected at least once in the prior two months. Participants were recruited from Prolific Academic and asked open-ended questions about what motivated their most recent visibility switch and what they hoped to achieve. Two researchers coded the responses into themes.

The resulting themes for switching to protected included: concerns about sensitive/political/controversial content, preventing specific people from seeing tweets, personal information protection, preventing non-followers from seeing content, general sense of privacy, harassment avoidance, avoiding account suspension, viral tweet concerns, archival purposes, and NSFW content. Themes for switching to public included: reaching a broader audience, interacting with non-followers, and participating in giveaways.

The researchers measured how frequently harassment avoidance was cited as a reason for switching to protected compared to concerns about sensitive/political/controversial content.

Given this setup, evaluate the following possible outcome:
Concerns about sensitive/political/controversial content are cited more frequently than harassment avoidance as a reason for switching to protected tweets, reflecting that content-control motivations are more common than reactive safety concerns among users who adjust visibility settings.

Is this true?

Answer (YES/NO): YES